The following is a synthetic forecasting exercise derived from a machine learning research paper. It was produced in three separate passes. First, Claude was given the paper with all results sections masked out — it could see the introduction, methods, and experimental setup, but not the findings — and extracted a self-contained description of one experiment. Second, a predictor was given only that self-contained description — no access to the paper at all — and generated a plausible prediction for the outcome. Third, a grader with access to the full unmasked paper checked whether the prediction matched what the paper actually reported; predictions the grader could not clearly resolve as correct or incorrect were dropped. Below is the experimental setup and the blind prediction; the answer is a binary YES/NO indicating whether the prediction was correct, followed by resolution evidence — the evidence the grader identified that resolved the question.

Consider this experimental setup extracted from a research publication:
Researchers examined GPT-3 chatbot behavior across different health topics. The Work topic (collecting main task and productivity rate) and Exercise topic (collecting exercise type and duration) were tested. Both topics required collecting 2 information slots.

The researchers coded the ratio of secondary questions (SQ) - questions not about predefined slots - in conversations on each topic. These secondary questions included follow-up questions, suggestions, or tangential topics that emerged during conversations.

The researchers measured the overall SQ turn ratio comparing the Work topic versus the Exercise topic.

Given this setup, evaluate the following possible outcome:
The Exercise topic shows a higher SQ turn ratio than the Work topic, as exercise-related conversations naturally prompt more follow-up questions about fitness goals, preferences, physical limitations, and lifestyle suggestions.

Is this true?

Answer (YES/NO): NO